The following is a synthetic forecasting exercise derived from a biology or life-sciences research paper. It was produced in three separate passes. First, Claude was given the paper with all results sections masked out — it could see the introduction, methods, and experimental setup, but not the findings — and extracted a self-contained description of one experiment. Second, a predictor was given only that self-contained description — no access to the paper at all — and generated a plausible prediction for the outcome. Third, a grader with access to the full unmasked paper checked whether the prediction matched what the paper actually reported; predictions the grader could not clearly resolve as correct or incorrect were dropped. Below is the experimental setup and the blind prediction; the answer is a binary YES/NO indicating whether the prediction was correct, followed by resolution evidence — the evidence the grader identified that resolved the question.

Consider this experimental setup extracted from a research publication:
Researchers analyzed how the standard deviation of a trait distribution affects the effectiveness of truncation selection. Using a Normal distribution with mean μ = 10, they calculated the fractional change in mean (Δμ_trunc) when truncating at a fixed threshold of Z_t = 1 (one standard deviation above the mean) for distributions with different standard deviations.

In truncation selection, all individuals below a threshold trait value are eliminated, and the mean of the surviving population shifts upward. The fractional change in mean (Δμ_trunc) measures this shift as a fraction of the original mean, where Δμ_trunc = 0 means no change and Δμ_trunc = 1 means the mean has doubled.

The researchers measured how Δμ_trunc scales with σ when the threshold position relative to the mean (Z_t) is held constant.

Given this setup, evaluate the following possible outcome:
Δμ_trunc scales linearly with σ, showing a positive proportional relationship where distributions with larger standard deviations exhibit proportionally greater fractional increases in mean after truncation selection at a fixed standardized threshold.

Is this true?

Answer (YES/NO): YES